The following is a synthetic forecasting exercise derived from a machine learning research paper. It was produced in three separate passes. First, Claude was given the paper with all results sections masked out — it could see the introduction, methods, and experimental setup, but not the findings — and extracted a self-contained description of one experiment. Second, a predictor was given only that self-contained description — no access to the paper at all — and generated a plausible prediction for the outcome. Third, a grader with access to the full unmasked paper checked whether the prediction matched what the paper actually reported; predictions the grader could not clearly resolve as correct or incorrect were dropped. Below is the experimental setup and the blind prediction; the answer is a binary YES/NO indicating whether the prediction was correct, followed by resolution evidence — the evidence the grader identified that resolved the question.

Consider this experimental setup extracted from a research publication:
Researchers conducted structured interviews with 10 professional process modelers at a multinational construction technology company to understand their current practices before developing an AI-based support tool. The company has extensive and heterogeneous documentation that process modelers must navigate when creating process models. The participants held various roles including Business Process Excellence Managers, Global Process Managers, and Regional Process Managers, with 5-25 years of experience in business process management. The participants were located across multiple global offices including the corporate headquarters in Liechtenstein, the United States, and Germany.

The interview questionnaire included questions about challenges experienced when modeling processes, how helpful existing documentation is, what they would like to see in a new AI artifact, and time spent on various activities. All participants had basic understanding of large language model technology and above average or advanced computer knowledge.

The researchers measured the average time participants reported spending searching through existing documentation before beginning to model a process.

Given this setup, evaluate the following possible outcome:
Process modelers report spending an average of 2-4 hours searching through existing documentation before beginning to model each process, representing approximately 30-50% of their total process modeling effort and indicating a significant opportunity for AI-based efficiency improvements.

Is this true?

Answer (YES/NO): NO